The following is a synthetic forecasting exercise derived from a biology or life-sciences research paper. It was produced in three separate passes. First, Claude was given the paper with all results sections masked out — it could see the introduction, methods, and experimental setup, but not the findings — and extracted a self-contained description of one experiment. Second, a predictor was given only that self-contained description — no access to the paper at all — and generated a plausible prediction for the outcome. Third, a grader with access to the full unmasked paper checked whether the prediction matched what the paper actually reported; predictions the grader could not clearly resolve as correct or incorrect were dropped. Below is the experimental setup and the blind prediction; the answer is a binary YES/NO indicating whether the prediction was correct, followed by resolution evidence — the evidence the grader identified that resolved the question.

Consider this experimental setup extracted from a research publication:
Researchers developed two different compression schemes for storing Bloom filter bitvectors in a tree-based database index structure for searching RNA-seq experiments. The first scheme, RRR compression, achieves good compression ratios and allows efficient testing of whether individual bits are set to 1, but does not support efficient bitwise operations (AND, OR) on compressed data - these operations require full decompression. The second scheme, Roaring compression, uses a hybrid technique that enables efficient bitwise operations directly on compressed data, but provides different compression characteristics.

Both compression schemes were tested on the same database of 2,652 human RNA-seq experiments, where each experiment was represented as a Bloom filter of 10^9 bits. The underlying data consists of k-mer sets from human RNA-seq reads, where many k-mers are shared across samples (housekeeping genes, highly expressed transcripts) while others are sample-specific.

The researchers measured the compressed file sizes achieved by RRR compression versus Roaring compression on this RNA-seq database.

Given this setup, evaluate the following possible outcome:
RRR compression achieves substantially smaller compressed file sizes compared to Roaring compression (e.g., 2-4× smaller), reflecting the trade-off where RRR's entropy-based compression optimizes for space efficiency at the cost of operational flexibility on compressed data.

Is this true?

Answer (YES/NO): NO